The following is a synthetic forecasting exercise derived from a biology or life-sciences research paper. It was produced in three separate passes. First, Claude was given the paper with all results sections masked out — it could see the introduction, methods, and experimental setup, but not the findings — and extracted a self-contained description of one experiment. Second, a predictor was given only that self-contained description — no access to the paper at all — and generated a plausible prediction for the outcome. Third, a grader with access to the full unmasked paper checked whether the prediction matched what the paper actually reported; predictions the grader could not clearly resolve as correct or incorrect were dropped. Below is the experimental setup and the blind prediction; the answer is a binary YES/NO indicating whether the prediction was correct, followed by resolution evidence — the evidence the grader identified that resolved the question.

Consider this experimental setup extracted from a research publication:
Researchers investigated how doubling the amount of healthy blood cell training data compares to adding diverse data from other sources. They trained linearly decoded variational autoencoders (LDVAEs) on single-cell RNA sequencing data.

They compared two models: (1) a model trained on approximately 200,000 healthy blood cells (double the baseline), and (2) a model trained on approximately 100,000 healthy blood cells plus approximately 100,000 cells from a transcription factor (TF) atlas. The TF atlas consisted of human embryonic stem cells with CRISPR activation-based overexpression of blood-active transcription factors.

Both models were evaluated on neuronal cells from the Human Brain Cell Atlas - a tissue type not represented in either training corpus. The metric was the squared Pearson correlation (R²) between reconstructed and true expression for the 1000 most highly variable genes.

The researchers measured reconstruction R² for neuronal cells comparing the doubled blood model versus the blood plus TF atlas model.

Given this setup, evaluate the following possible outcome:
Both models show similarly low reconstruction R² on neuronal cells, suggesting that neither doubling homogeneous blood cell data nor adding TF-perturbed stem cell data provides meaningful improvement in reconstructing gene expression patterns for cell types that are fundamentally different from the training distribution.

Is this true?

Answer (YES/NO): NO